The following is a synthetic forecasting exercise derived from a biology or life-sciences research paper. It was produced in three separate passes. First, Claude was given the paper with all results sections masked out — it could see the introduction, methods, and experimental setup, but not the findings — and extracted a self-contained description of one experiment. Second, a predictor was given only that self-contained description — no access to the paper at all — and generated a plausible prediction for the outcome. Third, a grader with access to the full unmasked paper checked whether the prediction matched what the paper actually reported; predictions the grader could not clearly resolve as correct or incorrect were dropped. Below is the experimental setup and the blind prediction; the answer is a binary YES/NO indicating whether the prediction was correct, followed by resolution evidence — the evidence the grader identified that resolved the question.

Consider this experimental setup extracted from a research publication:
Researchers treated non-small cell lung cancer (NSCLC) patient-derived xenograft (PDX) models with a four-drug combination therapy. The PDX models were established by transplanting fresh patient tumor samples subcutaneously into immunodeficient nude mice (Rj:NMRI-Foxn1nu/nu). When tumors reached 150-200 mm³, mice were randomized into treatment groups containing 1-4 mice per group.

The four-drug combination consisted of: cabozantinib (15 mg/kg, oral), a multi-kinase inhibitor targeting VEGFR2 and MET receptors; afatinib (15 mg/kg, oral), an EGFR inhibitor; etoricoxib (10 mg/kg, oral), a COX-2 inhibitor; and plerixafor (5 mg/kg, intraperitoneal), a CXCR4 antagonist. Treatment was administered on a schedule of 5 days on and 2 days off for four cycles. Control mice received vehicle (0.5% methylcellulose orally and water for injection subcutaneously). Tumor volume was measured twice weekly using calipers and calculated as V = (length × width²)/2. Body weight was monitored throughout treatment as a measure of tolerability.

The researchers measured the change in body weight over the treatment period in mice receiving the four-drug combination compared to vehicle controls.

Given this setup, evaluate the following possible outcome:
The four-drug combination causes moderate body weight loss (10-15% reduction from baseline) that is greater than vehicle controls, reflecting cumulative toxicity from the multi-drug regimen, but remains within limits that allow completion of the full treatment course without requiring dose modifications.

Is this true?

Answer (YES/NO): NO